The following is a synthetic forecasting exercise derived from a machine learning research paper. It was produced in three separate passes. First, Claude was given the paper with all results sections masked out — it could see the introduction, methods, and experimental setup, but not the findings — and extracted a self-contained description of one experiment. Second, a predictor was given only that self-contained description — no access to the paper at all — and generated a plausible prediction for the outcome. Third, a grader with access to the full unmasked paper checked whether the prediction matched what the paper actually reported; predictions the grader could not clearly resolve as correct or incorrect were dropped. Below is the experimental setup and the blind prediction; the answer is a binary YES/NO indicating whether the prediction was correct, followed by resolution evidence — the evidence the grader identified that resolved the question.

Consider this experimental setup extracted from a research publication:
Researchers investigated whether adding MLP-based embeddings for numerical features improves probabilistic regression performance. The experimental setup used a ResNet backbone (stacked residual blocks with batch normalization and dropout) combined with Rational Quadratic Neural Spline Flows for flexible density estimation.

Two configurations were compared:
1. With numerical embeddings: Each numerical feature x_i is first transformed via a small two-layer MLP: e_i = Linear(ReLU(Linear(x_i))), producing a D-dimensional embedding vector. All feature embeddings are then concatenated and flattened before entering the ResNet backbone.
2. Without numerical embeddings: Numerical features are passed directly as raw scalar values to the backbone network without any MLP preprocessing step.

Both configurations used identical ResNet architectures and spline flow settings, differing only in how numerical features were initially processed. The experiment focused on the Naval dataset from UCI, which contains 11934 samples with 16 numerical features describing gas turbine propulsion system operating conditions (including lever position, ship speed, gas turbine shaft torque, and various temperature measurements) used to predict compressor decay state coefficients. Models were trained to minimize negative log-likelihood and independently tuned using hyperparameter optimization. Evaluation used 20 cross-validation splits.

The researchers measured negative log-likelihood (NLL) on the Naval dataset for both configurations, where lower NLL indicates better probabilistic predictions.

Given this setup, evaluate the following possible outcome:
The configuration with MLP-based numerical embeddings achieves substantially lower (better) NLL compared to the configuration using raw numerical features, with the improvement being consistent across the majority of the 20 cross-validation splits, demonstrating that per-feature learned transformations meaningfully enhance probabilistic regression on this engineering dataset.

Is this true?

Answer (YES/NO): NO